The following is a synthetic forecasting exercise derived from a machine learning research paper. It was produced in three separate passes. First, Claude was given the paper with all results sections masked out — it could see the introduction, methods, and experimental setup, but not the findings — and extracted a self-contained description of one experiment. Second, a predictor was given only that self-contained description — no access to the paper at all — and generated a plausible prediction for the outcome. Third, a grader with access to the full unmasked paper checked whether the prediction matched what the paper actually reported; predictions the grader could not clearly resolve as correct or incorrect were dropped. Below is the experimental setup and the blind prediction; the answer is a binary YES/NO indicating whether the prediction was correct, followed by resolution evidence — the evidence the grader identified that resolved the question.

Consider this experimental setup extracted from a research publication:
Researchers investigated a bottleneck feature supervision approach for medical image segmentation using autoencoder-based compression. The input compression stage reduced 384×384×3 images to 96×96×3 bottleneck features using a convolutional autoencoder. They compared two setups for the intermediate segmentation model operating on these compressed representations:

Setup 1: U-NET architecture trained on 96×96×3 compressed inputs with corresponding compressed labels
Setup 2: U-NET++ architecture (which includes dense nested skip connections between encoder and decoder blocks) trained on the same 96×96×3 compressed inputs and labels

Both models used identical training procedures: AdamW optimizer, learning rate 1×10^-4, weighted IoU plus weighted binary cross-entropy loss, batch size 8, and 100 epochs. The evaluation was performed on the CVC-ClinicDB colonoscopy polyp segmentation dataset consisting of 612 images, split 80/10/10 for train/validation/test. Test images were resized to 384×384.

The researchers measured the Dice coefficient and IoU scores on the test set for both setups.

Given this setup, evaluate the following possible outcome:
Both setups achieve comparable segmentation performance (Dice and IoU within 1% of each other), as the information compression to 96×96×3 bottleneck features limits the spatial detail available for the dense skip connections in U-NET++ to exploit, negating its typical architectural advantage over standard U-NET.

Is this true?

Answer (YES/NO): YES